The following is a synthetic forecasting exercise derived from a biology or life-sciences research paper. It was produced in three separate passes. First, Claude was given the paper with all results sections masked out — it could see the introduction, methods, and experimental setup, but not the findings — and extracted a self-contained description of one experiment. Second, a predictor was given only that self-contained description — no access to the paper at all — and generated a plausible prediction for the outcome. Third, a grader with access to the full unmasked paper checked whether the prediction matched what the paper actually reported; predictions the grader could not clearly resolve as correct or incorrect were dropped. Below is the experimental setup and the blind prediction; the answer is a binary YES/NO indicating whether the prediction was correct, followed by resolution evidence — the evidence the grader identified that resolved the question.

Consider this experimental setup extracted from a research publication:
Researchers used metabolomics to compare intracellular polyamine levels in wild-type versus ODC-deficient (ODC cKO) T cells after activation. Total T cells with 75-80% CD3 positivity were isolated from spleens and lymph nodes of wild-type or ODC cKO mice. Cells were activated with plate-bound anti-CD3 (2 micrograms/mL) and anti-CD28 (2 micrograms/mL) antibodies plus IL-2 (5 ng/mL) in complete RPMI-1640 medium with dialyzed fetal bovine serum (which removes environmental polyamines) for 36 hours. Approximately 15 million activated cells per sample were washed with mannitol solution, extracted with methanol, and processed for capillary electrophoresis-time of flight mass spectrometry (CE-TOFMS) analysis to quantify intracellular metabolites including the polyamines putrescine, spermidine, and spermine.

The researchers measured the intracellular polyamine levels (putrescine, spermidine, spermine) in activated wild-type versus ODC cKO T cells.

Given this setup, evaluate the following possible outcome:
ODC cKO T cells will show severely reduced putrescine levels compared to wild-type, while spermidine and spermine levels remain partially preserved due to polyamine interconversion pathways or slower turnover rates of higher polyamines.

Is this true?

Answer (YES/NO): NO